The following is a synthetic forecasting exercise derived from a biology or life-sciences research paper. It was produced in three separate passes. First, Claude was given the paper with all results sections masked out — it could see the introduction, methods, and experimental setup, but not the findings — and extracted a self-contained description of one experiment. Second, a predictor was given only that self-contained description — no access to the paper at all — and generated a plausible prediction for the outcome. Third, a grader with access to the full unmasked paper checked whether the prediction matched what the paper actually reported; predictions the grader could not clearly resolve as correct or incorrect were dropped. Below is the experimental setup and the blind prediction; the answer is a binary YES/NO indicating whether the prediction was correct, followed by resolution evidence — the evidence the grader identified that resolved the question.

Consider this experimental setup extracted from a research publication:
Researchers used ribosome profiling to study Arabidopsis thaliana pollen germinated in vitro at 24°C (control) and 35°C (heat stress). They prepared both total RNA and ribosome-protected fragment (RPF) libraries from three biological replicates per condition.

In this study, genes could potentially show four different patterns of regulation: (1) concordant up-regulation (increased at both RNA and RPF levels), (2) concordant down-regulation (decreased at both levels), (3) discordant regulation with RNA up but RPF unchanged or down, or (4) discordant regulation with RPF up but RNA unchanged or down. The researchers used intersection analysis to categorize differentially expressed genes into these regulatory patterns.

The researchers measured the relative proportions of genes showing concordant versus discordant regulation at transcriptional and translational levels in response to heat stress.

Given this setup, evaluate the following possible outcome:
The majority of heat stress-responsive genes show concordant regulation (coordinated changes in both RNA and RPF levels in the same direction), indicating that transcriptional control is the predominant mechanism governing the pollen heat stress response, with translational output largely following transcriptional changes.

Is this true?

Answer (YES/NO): YES